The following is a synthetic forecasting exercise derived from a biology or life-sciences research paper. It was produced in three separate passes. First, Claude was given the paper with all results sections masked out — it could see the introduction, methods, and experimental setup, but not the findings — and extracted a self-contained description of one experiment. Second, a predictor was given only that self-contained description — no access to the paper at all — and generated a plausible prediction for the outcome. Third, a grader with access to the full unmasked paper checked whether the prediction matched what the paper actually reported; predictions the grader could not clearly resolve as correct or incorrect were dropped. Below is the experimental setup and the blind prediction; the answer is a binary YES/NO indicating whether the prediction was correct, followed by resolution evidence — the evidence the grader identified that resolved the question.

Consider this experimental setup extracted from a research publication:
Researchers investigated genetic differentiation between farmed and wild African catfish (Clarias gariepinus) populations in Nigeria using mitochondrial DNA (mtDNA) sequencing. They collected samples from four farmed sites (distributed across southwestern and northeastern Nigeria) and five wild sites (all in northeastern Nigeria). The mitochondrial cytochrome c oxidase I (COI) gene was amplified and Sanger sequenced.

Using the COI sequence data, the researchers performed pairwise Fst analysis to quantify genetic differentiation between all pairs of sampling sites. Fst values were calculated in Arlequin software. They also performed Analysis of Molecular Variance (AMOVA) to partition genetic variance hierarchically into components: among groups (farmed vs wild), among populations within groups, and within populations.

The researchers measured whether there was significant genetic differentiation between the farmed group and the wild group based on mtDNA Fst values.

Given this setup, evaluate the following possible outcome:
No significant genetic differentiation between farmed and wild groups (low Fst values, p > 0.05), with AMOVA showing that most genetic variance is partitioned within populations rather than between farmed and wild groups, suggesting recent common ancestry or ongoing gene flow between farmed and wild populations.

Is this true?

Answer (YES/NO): YES